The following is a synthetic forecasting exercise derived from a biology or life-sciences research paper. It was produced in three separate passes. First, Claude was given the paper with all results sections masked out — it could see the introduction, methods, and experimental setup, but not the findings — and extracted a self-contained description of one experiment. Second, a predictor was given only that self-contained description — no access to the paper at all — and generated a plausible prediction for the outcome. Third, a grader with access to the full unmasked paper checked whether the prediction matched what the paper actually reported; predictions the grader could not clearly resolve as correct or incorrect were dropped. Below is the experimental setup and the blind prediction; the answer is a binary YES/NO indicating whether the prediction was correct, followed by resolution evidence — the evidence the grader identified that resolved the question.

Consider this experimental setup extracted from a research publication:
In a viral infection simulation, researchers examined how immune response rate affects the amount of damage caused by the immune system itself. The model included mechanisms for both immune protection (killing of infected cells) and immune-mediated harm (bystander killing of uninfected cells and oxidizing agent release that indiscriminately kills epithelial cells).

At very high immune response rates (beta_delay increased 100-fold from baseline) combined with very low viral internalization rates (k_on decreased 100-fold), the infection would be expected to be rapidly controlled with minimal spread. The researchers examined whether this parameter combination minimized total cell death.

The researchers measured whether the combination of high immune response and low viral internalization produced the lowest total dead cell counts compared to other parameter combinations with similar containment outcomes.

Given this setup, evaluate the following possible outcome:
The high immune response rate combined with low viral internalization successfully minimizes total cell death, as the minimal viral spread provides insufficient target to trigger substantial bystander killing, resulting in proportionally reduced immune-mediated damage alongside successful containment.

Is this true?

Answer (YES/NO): NO